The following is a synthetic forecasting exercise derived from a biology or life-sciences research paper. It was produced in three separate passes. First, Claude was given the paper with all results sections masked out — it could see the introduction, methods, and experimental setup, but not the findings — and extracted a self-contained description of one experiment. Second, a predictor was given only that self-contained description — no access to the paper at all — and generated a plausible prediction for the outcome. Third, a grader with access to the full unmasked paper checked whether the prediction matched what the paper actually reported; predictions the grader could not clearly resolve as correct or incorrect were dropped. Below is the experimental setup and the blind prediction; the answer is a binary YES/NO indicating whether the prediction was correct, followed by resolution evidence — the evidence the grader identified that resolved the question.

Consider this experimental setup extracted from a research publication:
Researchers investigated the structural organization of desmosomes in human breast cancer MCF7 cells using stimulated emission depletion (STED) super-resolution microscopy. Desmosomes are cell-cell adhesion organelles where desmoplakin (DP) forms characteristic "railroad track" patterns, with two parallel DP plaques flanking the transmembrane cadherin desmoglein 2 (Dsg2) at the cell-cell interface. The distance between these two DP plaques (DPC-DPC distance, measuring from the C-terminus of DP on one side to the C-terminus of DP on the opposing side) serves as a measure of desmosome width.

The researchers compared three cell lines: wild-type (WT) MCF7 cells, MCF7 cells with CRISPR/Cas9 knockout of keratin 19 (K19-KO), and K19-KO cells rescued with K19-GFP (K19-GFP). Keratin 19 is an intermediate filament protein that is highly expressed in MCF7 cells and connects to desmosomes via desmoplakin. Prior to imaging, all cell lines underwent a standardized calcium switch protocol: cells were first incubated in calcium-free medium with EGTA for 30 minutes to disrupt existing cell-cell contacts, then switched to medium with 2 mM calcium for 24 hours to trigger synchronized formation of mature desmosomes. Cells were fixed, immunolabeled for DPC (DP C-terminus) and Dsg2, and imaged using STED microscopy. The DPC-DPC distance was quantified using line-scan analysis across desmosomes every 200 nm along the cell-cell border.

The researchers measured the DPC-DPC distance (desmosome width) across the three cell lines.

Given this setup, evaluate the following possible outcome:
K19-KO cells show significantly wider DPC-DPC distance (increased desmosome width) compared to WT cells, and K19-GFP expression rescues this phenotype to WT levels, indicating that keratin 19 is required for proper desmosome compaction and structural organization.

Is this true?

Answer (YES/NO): NO